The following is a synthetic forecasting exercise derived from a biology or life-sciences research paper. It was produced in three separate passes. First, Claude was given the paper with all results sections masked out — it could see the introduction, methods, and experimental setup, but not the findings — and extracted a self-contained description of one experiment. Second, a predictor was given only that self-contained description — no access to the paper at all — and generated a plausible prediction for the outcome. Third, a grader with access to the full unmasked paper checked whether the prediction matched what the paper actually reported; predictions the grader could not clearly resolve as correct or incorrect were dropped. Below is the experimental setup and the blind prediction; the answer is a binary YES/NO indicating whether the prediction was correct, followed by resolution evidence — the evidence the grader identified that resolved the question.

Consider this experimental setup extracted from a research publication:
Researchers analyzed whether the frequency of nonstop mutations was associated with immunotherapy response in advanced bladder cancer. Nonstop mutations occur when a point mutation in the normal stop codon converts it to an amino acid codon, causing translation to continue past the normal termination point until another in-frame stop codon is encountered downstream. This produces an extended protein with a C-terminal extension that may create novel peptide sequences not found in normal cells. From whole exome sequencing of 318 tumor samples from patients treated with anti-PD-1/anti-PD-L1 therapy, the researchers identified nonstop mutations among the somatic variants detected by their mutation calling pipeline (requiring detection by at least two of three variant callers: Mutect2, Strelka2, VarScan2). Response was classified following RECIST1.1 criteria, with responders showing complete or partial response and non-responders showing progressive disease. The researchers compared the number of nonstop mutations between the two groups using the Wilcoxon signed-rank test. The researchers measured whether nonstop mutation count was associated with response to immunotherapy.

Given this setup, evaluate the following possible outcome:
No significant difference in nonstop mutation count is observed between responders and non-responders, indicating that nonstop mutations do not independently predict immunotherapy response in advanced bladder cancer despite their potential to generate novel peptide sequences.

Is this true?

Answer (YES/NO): NO